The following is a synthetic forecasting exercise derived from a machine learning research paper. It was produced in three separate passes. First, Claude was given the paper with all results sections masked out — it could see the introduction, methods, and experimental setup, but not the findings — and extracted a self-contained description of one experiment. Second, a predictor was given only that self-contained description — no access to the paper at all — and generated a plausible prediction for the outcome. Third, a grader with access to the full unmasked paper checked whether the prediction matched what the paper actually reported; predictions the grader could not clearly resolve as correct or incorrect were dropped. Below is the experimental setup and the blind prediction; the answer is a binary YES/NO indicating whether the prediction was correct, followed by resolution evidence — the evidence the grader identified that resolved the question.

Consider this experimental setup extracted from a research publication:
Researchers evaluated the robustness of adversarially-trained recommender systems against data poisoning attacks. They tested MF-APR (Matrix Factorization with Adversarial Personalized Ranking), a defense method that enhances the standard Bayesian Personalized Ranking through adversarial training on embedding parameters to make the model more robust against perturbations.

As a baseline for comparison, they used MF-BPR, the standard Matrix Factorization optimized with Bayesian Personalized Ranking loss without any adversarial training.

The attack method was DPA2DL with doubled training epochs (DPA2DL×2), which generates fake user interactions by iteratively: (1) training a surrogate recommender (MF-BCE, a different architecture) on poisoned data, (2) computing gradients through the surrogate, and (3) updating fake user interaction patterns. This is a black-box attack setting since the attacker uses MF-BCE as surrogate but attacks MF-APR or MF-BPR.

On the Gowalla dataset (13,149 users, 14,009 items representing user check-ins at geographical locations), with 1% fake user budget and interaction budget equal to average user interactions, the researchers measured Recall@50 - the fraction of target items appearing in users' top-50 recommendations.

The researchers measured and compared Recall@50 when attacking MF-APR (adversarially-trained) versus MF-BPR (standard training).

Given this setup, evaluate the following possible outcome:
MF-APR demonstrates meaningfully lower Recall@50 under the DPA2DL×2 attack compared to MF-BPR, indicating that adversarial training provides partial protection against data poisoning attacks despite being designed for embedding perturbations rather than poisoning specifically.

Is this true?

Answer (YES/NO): NO